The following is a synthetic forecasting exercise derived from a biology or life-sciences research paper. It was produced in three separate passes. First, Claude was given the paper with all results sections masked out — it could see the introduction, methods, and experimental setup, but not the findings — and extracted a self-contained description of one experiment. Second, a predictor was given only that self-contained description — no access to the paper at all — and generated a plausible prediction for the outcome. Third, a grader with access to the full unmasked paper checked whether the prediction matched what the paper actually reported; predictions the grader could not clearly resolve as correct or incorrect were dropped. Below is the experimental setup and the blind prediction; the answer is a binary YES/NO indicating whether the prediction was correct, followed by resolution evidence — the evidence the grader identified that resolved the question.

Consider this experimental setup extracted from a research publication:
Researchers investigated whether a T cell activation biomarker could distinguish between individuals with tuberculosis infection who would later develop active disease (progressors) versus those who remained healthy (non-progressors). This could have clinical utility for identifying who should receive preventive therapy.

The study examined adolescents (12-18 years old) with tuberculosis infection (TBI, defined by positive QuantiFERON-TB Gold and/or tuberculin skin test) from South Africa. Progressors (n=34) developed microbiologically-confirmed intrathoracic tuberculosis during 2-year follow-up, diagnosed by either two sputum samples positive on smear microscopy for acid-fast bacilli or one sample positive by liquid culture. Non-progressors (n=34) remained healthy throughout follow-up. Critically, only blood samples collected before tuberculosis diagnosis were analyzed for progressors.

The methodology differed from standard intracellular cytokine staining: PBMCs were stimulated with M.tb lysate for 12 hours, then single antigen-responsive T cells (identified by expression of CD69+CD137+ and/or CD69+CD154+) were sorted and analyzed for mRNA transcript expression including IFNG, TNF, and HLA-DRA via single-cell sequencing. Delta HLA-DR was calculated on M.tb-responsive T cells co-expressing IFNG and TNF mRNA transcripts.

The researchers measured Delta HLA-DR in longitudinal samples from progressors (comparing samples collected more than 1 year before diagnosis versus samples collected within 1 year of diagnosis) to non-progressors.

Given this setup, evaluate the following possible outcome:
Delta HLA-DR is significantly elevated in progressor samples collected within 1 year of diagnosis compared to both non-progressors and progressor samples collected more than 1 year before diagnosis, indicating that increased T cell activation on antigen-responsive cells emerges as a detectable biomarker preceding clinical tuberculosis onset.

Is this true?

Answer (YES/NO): NO